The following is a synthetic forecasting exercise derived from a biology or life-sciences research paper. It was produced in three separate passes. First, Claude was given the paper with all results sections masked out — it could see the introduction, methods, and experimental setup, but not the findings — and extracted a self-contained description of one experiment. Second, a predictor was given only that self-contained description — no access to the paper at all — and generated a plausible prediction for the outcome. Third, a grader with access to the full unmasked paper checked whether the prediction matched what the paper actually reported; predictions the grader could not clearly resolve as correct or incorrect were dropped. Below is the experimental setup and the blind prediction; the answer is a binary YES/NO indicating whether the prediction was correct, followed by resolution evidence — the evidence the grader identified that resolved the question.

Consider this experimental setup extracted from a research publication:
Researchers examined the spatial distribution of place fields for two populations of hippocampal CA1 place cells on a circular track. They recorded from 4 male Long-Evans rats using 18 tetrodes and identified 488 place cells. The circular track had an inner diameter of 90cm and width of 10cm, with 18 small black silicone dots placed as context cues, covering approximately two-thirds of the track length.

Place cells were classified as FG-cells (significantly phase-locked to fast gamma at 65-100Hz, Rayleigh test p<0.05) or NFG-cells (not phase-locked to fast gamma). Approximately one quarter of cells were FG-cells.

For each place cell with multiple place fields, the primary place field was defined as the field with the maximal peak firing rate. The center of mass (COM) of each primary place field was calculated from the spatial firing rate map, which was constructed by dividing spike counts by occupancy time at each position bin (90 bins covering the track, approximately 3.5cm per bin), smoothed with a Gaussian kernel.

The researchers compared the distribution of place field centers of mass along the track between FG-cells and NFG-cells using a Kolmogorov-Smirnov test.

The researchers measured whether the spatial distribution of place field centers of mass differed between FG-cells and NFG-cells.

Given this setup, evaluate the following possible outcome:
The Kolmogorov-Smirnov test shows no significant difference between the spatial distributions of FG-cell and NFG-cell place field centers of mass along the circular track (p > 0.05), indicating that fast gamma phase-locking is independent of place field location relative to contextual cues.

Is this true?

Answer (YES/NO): YES